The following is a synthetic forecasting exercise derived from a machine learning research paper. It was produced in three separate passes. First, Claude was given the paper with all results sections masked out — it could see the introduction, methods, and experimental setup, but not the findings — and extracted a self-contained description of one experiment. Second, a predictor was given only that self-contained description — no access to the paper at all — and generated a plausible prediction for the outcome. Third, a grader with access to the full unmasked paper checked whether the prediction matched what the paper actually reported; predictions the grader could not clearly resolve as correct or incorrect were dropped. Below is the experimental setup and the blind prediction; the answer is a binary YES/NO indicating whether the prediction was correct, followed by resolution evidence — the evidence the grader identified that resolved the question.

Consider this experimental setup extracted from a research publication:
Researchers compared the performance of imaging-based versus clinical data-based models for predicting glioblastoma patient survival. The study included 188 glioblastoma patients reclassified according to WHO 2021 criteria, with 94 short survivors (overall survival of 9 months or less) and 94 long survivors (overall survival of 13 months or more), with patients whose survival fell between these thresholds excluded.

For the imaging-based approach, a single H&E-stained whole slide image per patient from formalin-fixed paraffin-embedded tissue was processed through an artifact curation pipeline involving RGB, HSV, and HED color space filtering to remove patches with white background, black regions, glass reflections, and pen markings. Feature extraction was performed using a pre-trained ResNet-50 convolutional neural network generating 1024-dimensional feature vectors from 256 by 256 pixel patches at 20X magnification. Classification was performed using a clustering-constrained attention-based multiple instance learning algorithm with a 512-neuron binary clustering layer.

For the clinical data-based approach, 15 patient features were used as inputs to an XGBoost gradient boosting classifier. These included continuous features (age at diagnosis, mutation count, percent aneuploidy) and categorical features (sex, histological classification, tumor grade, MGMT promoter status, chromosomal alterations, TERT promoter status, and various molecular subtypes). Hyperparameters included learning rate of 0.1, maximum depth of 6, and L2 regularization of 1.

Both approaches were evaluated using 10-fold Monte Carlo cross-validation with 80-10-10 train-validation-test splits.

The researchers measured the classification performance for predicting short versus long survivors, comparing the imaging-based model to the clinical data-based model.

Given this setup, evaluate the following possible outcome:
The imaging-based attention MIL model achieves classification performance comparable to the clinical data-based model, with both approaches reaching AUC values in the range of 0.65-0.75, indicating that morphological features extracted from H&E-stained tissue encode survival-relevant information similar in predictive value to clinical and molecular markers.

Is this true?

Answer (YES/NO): NO